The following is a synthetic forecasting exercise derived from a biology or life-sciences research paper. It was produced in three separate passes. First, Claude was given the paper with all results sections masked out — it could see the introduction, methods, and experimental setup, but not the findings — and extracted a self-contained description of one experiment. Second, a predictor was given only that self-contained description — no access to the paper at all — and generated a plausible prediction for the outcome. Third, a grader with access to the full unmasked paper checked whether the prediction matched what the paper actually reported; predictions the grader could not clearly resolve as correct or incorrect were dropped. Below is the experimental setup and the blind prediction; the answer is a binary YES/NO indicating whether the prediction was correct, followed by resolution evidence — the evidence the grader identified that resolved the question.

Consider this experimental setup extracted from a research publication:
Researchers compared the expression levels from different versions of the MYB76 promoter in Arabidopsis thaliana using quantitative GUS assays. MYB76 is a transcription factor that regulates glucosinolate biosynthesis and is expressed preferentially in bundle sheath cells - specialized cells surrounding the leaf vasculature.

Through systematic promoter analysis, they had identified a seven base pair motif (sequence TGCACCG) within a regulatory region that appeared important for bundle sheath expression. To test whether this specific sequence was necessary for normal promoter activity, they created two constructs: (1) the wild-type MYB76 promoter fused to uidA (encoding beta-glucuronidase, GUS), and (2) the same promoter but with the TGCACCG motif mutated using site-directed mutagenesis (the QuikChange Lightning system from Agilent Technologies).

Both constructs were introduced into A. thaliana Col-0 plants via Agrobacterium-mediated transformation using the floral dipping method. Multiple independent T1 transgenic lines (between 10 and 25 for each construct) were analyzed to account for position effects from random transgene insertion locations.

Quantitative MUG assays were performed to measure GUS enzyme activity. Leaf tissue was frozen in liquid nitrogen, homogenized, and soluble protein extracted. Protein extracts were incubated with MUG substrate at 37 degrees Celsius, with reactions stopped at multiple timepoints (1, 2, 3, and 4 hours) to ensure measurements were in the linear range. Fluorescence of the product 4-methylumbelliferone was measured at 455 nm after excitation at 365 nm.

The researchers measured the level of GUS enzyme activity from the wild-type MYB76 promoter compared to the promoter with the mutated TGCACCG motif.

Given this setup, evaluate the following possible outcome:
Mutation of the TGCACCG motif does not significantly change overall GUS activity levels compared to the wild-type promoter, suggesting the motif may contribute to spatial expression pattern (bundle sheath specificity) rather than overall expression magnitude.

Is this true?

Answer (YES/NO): NO